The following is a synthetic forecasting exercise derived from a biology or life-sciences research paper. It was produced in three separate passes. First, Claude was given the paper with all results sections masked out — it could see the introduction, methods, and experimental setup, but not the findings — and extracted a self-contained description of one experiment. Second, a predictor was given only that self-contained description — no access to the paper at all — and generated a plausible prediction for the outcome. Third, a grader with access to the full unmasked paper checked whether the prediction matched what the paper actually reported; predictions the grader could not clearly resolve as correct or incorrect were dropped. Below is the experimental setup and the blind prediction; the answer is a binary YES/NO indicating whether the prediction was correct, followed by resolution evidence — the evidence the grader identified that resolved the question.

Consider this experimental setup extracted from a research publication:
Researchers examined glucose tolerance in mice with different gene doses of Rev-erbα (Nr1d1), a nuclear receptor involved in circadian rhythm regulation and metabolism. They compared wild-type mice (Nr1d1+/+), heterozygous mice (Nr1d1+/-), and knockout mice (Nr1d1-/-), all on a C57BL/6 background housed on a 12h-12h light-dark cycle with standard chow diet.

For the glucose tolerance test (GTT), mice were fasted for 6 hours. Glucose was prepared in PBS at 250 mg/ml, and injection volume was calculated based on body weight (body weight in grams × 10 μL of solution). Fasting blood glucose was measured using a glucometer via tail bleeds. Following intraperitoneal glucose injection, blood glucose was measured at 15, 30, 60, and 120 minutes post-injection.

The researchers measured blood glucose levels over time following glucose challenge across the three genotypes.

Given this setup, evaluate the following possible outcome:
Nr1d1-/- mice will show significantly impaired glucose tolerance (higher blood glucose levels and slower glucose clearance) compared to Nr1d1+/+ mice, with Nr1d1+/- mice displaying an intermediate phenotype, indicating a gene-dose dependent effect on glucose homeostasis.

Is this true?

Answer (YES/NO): NO